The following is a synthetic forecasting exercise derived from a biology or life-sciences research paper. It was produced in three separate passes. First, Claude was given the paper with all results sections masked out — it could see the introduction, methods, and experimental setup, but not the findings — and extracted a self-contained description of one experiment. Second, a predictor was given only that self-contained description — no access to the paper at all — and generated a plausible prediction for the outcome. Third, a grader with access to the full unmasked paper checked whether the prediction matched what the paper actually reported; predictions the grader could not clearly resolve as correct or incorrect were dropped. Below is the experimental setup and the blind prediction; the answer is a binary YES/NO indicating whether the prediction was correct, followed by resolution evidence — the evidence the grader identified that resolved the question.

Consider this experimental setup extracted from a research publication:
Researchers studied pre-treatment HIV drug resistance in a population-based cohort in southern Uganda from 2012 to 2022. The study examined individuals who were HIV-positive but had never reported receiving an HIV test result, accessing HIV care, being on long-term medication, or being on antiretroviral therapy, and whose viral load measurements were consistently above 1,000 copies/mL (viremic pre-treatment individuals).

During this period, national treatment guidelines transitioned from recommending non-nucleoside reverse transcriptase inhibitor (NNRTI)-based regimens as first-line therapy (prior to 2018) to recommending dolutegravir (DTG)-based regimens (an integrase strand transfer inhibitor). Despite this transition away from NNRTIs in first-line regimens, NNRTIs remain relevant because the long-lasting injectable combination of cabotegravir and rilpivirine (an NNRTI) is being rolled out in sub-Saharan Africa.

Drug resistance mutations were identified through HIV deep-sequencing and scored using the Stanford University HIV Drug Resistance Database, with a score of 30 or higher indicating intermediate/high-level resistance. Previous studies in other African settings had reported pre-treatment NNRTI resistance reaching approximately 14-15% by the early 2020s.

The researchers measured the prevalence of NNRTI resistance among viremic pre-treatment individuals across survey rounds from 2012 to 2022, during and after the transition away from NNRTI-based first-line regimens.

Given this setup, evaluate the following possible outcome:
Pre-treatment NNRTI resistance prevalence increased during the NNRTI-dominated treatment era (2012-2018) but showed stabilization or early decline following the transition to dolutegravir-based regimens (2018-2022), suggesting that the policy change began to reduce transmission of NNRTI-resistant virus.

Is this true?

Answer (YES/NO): NO